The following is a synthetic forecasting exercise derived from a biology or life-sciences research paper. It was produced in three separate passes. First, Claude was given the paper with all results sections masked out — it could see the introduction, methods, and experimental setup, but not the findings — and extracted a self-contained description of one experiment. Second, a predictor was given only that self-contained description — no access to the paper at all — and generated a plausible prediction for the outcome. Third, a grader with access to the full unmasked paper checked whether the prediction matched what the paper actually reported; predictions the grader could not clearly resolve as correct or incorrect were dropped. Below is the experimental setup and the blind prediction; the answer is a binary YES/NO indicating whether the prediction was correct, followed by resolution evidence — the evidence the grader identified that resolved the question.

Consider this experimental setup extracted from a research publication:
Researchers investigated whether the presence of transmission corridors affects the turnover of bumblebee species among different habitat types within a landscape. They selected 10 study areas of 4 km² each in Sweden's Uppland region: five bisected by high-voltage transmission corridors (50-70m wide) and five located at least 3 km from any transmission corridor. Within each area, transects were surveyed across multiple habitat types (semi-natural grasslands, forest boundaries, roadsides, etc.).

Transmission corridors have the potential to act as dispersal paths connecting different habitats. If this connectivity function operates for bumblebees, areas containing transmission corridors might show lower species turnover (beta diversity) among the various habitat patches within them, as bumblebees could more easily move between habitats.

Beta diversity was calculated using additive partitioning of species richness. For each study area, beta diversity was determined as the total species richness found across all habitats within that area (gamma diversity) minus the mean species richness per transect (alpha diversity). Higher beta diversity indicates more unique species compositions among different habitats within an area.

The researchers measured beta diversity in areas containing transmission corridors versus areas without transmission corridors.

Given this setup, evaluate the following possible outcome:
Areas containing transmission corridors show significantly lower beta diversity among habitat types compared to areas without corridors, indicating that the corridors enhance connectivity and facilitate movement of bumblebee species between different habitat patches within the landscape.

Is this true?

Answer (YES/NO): NO